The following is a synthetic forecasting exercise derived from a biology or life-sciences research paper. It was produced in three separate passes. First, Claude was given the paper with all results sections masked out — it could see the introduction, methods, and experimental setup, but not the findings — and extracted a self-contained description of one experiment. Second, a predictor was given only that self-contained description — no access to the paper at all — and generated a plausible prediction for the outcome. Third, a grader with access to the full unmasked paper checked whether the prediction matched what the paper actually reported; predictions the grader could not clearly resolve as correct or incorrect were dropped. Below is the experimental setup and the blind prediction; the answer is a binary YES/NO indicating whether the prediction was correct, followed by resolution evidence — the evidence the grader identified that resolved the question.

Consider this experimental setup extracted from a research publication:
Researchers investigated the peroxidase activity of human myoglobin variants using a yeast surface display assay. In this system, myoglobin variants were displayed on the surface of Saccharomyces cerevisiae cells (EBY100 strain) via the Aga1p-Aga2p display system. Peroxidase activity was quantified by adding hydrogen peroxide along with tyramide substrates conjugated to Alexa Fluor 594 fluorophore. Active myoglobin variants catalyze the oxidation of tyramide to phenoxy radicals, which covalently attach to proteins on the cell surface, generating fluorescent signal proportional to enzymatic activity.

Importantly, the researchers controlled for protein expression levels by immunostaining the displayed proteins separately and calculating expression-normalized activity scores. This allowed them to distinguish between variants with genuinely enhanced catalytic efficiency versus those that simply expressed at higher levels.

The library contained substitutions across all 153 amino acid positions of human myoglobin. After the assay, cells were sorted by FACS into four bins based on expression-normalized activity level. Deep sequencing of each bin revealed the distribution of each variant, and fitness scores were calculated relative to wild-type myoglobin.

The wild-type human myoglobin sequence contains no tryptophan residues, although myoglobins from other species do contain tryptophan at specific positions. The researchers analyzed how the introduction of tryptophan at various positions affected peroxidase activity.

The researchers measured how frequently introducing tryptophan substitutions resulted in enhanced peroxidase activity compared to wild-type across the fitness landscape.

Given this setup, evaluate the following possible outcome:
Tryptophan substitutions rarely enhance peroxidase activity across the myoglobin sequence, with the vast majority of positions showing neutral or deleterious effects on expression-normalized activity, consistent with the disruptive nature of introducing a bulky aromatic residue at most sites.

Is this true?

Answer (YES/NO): NO